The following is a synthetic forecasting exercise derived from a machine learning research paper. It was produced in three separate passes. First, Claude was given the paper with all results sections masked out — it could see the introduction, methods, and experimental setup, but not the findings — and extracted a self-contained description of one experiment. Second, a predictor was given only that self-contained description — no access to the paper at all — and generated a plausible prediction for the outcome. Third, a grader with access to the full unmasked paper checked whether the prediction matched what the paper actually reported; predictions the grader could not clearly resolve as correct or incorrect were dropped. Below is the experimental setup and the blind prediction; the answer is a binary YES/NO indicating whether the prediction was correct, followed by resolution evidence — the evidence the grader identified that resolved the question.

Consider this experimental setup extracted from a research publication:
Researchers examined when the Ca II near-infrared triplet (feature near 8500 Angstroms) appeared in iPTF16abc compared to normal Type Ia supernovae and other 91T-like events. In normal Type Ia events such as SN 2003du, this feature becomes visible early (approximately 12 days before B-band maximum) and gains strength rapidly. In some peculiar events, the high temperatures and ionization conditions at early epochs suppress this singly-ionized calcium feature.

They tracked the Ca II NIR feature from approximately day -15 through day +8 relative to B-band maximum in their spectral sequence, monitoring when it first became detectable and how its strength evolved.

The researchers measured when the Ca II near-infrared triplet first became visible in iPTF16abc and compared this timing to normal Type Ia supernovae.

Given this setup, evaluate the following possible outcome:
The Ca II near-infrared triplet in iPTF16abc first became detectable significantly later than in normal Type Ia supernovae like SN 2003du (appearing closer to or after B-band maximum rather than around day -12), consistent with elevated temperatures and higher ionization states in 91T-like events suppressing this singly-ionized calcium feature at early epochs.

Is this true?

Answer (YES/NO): YES